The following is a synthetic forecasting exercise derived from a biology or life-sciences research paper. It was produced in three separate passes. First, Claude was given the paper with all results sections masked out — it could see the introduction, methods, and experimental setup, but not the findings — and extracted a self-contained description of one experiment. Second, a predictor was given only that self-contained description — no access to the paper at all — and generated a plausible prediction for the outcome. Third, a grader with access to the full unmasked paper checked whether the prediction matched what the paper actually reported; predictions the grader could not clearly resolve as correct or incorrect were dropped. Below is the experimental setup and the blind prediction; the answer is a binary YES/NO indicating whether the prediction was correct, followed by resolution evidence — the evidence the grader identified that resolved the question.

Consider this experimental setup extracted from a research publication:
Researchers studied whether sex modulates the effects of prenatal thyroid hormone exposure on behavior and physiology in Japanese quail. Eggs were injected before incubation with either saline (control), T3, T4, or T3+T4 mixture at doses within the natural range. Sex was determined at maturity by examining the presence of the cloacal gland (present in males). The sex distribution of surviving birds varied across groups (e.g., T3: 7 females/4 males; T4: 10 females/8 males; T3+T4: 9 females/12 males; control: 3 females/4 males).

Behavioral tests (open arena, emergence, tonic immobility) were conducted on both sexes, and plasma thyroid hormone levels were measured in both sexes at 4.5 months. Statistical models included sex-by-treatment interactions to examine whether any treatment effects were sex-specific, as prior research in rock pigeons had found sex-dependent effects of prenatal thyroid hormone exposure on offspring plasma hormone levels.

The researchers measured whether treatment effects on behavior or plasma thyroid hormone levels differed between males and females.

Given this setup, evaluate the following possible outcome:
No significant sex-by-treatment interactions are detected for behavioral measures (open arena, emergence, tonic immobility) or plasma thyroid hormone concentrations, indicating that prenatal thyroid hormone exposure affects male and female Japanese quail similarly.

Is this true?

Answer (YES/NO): NO